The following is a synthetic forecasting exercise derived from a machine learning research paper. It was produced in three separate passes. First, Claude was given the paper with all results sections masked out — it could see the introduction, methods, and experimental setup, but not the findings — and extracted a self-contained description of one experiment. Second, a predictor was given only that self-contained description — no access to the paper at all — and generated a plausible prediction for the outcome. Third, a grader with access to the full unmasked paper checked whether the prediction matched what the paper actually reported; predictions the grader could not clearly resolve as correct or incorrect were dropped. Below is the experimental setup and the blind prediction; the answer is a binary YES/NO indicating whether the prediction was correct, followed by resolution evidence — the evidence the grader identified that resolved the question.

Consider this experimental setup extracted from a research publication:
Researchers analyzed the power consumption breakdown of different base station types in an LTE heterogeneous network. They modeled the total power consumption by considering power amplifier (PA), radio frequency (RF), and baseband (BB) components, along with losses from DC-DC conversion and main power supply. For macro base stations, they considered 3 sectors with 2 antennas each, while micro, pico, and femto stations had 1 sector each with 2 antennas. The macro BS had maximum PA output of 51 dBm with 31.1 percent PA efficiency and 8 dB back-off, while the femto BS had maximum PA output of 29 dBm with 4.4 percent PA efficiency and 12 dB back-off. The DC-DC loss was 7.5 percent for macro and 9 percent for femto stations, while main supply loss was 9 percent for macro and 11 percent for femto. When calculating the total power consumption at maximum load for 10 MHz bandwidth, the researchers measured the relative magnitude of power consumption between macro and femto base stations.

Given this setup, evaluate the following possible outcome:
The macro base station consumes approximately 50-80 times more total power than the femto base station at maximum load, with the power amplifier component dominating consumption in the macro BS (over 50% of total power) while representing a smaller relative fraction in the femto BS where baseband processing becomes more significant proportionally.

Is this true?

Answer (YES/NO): YES